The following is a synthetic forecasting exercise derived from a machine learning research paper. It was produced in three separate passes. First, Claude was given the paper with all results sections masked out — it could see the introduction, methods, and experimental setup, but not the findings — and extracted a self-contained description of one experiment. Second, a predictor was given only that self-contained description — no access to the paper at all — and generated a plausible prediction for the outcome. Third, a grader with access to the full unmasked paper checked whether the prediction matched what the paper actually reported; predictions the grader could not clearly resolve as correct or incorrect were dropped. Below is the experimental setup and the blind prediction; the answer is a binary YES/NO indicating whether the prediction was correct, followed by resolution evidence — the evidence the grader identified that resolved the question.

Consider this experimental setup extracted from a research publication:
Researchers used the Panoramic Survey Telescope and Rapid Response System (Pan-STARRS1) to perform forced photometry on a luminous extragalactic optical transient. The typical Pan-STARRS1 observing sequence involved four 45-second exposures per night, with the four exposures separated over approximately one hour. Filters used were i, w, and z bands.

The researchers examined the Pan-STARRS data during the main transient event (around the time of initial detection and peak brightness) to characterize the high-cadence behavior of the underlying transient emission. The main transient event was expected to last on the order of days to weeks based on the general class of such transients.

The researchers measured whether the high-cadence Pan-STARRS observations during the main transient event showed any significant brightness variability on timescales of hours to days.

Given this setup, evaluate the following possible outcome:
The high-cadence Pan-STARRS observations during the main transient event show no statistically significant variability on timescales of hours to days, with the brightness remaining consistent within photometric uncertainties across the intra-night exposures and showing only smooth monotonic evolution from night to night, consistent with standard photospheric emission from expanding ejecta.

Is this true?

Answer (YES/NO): YES